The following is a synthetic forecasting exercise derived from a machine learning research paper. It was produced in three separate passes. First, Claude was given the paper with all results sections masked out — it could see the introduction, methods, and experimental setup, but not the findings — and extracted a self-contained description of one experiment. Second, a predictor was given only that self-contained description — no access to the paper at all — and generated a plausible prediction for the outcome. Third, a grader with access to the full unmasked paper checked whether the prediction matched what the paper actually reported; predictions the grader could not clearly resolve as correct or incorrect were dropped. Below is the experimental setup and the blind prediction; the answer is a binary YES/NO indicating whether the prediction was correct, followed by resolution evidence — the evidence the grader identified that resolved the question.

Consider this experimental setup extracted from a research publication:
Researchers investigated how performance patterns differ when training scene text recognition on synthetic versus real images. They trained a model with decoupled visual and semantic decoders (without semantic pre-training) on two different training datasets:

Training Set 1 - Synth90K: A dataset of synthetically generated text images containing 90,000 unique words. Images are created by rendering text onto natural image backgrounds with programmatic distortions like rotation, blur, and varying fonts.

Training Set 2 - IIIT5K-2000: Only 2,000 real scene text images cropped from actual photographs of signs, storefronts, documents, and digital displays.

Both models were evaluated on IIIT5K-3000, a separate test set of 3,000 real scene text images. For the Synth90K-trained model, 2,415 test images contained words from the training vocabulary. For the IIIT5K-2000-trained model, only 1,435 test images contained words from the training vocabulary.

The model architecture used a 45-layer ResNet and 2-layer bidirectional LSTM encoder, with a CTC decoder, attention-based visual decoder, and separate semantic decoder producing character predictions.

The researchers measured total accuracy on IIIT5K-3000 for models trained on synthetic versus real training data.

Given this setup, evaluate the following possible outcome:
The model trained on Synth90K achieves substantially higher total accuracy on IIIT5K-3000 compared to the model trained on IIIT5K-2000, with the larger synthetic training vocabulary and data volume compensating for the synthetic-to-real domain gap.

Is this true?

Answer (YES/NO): YES